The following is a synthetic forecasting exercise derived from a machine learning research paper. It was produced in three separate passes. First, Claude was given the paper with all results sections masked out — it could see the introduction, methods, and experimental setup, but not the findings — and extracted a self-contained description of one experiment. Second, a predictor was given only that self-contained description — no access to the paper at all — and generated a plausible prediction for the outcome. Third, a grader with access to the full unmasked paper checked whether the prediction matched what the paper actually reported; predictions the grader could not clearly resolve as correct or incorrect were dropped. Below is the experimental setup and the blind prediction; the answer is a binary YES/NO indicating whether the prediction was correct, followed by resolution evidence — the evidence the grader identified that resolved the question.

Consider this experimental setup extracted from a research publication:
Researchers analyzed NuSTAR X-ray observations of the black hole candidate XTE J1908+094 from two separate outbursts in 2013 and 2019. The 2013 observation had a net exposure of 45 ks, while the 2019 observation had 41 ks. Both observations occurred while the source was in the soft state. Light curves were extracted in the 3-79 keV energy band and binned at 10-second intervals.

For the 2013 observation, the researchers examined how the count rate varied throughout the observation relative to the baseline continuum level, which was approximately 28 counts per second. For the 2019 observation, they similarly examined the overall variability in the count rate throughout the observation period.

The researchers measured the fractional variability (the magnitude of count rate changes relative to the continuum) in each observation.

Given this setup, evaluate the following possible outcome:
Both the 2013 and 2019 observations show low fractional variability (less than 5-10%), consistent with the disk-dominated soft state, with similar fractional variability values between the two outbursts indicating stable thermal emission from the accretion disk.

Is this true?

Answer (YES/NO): NO